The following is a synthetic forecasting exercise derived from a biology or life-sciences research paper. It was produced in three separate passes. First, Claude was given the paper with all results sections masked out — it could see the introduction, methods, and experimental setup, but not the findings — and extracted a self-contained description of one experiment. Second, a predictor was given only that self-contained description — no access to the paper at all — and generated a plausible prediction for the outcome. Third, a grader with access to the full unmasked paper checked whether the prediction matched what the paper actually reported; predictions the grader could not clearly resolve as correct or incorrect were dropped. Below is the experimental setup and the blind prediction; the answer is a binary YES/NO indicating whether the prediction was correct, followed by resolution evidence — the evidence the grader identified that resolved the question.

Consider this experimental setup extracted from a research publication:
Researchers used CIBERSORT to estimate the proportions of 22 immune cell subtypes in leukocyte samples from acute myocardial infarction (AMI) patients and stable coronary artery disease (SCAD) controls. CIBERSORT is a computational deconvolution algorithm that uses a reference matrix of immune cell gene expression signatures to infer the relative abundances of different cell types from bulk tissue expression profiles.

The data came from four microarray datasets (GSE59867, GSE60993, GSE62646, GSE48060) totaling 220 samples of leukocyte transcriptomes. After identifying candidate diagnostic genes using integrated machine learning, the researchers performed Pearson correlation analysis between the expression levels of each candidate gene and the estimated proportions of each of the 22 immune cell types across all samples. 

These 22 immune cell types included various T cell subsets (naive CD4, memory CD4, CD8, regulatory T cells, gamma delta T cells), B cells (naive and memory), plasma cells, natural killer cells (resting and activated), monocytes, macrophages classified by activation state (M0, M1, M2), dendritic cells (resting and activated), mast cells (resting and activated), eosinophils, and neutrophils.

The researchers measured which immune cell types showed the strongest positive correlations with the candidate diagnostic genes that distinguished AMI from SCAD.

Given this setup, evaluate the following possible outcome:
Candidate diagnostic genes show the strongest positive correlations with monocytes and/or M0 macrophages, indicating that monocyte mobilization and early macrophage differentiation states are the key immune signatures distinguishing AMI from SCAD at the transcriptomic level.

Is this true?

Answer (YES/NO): YES